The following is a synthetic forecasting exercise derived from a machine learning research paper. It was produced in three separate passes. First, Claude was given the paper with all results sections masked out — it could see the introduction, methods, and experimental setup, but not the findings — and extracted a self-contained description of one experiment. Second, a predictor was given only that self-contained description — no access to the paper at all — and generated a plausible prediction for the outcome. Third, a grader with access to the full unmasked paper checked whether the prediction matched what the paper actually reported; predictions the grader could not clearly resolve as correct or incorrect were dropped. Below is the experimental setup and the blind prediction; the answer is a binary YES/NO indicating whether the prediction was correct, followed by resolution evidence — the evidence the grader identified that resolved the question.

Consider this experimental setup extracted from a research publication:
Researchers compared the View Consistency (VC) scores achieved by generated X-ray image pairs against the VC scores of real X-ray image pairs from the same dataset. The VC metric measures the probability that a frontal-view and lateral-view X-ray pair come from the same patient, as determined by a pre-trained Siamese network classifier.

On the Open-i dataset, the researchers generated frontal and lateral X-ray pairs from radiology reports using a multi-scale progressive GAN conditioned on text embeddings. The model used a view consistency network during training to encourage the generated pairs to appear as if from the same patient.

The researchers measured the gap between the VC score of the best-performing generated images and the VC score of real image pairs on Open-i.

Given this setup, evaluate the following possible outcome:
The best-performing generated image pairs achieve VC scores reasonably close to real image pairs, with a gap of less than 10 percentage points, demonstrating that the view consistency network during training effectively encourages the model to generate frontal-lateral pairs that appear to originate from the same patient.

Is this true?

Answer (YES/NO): YES